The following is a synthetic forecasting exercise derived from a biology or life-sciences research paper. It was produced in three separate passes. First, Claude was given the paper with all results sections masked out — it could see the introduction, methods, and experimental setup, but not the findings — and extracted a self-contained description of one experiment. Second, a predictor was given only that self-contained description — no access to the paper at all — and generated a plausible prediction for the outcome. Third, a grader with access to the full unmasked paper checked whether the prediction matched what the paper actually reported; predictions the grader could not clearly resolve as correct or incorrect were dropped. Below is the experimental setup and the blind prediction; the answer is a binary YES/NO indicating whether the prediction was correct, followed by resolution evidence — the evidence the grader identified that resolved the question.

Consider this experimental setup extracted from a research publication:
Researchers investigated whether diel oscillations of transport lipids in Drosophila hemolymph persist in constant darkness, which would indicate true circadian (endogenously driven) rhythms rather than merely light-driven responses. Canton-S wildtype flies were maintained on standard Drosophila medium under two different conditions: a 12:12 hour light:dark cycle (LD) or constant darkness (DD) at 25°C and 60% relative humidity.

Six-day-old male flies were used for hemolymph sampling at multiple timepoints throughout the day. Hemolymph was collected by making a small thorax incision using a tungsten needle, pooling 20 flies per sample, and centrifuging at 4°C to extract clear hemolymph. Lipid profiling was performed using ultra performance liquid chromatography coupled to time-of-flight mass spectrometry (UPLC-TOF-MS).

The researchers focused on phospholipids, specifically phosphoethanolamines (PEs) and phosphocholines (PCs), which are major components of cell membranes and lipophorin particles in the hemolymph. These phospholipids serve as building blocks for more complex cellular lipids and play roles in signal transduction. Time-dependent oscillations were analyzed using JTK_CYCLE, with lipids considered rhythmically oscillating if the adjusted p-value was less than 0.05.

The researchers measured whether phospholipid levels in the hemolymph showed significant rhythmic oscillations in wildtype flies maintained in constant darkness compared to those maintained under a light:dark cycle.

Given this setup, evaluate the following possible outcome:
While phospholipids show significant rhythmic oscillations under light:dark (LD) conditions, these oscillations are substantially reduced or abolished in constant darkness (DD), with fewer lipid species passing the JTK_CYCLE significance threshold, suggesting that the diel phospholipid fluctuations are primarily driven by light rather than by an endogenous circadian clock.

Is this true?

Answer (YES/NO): NO